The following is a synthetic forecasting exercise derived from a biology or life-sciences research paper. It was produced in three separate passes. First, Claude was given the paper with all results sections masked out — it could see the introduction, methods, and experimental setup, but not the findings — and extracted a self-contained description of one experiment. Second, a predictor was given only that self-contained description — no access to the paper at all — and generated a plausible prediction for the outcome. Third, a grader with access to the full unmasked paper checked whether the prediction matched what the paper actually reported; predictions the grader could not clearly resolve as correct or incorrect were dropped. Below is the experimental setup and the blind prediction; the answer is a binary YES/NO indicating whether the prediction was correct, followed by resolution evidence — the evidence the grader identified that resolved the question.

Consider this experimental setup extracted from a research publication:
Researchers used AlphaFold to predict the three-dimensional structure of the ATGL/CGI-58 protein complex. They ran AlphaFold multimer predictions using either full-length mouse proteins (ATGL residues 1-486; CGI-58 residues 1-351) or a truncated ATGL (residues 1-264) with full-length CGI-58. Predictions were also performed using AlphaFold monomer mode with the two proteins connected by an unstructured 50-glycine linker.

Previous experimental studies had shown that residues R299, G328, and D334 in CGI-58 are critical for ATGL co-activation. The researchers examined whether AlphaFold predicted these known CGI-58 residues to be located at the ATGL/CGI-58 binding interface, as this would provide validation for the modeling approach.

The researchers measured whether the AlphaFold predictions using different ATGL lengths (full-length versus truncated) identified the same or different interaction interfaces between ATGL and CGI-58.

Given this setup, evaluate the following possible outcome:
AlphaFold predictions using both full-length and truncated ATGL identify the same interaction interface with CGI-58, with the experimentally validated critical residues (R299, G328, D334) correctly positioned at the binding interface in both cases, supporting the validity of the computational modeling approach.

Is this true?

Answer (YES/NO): YES